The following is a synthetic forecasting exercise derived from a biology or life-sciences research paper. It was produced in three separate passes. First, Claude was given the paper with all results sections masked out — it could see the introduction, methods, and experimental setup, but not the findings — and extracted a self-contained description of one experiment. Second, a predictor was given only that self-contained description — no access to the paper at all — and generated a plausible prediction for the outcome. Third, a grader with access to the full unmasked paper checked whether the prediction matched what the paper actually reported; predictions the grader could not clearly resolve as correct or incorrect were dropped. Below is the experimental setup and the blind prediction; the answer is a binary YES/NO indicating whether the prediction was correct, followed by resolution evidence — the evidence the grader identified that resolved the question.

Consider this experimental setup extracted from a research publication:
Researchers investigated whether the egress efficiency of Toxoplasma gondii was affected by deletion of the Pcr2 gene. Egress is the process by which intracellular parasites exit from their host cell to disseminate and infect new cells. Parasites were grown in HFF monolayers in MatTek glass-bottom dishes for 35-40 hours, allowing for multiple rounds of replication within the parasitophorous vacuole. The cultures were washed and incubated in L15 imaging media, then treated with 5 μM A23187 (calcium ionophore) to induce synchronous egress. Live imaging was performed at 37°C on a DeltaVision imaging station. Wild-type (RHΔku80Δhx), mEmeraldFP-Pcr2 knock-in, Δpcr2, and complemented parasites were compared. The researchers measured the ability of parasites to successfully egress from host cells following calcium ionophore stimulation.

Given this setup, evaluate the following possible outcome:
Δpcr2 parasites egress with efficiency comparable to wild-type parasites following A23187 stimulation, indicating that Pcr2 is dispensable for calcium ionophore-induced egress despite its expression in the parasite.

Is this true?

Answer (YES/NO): NO